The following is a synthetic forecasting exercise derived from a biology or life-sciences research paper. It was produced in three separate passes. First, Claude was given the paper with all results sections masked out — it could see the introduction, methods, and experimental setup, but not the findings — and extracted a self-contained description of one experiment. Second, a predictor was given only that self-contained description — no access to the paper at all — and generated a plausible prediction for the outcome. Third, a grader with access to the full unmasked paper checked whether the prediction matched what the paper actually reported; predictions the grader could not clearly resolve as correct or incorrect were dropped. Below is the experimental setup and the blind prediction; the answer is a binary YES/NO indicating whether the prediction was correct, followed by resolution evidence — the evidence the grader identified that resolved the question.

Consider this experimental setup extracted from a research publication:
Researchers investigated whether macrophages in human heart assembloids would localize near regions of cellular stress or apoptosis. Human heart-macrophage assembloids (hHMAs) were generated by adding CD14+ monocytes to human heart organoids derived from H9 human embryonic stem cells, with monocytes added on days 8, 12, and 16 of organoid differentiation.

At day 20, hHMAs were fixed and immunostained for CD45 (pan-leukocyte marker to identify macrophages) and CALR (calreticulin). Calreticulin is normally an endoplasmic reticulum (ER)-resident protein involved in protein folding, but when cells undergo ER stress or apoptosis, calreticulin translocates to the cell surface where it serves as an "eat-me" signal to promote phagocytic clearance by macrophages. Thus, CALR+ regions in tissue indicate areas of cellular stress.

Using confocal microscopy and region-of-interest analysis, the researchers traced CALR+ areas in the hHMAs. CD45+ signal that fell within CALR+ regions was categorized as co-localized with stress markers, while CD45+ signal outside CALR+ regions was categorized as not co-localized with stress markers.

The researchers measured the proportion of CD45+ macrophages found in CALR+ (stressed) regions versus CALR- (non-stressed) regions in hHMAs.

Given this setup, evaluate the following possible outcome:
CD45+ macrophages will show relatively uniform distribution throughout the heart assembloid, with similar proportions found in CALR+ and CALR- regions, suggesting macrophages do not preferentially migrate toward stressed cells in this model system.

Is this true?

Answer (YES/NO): NO